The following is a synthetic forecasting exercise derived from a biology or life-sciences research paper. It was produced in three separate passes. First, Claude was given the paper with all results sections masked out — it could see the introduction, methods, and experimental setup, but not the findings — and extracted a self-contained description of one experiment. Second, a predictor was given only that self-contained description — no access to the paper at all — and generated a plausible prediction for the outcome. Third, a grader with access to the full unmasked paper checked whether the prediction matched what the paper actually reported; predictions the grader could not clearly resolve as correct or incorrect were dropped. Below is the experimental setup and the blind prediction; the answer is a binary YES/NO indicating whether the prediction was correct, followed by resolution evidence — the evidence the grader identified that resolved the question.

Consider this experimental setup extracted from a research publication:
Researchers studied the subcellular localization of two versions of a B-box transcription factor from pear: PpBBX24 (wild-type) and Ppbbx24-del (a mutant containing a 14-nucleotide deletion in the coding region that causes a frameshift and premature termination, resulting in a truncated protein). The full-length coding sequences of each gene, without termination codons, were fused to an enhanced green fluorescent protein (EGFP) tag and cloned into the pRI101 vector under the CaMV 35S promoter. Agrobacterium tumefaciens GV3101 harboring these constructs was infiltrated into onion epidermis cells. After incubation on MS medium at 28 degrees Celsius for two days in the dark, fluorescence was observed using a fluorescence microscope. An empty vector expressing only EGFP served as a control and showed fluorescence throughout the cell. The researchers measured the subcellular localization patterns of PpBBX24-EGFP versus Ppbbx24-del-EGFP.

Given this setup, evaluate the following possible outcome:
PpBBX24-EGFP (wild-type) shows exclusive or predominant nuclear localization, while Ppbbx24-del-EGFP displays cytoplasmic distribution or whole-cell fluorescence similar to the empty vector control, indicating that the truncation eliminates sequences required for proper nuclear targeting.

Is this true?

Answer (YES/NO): NO